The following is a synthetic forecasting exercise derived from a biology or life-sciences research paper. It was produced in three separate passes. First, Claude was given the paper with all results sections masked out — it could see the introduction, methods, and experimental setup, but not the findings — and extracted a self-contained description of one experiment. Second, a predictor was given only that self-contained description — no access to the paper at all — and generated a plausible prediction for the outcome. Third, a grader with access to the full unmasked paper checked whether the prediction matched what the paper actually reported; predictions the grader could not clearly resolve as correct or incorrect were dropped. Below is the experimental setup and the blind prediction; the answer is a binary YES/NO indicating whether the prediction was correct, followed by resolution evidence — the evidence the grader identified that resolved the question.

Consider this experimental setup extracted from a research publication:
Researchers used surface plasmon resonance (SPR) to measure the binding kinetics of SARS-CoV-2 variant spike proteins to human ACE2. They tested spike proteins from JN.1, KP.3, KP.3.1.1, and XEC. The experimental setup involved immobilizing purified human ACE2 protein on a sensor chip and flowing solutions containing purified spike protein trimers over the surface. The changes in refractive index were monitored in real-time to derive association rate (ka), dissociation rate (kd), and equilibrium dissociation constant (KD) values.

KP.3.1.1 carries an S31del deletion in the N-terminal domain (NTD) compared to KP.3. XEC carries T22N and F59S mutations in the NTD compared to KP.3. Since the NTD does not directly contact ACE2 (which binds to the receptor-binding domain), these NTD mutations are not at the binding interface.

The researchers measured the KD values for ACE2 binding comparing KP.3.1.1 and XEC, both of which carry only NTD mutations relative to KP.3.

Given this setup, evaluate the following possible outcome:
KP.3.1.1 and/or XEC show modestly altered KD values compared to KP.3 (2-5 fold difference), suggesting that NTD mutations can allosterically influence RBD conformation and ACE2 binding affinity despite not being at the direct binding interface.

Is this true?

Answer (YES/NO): NO